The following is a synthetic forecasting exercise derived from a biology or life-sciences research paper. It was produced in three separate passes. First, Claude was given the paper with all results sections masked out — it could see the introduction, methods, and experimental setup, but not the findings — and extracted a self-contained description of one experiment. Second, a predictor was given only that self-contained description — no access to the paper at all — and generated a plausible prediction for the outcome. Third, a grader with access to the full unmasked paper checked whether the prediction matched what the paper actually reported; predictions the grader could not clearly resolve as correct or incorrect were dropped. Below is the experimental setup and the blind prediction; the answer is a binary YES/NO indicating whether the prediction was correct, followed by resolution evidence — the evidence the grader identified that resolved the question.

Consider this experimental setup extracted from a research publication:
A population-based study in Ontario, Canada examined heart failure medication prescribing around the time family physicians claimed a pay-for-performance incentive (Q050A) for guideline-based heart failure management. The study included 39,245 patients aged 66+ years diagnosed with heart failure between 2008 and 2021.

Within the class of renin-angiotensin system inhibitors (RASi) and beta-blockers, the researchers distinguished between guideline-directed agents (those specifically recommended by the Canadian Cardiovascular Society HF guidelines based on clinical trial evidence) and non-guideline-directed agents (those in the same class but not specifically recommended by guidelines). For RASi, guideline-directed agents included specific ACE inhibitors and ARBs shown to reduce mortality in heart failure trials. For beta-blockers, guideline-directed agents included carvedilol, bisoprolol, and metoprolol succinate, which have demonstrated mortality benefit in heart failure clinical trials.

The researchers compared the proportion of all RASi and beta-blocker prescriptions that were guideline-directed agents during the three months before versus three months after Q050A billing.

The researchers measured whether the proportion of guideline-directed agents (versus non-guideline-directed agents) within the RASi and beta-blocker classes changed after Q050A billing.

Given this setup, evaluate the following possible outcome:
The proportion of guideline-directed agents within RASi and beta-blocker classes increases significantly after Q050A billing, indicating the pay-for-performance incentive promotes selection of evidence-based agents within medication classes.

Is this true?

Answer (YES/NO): YES